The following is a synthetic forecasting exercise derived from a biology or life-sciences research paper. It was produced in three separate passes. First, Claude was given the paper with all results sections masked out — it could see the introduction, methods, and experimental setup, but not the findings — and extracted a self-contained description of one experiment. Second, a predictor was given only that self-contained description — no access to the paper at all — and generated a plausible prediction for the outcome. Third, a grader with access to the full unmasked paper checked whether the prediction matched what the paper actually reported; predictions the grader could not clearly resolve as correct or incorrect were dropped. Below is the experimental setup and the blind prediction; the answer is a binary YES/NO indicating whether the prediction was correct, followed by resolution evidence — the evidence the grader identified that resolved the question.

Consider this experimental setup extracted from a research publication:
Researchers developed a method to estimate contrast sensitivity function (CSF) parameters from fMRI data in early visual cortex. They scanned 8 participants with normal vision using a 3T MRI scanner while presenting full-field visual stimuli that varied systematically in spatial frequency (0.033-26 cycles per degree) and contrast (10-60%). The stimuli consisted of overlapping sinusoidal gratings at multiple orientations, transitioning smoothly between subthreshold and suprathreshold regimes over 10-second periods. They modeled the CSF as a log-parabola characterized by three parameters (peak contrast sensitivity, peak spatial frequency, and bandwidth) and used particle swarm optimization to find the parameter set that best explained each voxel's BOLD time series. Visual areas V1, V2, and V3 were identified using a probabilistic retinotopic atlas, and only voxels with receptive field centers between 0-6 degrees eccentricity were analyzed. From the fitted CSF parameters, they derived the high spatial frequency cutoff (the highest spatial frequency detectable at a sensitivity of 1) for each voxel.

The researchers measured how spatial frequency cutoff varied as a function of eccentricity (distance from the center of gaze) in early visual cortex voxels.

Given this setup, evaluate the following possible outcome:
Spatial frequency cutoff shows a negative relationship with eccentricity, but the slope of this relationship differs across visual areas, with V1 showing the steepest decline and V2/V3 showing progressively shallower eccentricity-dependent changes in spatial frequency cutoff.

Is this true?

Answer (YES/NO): NO